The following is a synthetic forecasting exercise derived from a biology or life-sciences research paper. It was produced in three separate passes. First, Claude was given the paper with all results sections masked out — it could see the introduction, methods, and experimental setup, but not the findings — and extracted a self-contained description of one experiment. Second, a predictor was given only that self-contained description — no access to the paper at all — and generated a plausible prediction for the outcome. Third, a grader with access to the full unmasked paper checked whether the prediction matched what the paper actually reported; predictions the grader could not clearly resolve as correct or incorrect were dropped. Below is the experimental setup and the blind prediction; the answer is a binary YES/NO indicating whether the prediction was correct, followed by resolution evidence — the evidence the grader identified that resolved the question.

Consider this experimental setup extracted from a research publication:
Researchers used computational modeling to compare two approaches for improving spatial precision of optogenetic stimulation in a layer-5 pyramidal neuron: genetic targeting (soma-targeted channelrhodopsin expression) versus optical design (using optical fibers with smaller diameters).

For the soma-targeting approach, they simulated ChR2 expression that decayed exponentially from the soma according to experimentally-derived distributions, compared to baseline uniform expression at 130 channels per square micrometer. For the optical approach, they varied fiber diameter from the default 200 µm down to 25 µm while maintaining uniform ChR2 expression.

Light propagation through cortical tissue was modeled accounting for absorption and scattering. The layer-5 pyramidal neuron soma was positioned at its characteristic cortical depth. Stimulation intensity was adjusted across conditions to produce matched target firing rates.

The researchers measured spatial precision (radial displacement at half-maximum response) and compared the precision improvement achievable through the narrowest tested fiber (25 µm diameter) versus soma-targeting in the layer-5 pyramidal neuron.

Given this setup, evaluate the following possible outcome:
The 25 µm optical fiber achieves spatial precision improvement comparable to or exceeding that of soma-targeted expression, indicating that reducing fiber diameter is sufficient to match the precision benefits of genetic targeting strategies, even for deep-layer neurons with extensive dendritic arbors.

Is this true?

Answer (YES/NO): YES